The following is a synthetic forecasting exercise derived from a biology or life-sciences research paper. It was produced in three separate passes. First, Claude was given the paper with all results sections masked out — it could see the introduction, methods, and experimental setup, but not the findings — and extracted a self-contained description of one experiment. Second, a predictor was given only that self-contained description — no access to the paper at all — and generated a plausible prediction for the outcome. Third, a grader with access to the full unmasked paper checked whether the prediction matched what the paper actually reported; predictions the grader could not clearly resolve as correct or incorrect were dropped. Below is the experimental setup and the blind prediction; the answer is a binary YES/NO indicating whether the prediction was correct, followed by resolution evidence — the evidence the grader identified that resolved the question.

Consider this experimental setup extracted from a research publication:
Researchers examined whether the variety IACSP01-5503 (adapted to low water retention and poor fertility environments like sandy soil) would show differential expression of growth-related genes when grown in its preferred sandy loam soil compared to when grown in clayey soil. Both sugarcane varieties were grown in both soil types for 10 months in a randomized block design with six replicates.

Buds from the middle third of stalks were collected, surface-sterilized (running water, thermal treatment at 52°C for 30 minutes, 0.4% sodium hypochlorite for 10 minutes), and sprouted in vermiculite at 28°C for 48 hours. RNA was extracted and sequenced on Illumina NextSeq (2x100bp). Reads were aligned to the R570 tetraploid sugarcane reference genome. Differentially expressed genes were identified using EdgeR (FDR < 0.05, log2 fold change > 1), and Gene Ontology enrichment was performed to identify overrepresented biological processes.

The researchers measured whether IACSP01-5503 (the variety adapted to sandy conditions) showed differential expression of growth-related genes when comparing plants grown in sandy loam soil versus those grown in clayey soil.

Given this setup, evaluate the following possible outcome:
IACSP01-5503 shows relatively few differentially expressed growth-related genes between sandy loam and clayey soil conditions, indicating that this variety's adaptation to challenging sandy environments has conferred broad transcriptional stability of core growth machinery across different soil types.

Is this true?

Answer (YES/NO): NO